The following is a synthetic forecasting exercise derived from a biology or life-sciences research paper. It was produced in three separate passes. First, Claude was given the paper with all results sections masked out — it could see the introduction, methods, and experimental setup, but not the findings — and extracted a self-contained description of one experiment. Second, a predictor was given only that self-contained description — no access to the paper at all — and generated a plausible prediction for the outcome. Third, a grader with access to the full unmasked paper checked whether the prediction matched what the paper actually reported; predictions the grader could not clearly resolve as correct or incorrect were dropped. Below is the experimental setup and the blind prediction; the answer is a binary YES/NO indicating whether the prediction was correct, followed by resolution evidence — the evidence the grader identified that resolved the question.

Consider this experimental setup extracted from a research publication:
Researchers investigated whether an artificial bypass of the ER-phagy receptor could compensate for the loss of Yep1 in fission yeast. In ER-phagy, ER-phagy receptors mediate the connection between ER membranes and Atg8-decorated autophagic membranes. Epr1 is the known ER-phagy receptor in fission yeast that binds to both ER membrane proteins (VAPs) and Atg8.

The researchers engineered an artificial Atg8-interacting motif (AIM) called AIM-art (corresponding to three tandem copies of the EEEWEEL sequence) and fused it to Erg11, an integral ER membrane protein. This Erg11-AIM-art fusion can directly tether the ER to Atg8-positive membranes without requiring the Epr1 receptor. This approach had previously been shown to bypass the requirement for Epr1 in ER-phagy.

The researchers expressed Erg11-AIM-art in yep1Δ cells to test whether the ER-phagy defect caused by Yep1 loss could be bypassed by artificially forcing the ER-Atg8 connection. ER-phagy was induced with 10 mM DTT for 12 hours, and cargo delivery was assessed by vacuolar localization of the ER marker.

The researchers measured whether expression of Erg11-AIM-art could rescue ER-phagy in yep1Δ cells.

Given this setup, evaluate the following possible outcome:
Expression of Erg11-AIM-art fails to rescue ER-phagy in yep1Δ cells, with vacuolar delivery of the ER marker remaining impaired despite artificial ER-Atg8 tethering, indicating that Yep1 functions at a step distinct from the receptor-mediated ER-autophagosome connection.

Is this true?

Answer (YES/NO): YES